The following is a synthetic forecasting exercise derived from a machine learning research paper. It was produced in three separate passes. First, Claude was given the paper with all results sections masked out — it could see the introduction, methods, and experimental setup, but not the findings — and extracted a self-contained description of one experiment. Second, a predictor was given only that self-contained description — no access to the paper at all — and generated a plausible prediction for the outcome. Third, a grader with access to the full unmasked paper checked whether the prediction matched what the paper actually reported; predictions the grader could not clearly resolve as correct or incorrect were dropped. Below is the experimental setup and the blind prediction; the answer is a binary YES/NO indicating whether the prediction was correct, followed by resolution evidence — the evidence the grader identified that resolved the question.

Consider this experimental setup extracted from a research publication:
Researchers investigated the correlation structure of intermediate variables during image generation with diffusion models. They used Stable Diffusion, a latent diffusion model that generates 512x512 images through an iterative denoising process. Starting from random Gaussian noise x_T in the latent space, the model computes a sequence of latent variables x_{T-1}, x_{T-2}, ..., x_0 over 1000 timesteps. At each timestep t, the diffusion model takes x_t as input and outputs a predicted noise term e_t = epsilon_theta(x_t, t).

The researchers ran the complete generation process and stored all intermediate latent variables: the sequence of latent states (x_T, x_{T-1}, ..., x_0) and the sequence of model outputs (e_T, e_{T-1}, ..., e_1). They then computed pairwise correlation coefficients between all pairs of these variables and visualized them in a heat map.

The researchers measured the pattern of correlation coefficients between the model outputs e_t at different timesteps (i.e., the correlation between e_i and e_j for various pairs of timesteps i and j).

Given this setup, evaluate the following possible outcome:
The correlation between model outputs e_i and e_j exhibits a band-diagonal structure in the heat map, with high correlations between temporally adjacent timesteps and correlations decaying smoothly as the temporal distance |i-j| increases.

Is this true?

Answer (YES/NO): NO